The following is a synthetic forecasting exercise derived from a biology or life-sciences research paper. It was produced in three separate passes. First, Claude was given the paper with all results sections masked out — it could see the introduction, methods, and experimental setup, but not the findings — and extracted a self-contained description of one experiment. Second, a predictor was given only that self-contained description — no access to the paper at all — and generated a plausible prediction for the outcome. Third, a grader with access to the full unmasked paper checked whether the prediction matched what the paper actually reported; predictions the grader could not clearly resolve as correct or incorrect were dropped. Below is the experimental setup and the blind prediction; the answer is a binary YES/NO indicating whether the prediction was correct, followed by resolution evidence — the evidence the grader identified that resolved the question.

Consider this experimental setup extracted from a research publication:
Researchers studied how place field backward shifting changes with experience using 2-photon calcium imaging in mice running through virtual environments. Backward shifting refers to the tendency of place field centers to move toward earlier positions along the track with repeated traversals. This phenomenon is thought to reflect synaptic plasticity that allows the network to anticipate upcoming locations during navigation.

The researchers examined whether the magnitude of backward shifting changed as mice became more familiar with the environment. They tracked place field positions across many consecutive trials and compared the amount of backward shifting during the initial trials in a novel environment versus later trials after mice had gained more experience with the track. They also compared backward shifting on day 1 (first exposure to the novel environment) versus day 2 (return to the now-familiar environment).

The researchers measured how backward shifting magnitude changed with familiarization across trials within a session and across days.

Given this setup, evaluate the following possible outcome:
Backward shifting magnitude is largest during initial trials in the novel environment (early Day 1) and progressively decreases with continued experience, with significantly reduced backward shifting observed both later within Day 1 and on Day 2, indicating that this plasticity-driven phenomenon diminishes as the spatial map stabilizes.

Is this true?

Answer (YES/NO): NO